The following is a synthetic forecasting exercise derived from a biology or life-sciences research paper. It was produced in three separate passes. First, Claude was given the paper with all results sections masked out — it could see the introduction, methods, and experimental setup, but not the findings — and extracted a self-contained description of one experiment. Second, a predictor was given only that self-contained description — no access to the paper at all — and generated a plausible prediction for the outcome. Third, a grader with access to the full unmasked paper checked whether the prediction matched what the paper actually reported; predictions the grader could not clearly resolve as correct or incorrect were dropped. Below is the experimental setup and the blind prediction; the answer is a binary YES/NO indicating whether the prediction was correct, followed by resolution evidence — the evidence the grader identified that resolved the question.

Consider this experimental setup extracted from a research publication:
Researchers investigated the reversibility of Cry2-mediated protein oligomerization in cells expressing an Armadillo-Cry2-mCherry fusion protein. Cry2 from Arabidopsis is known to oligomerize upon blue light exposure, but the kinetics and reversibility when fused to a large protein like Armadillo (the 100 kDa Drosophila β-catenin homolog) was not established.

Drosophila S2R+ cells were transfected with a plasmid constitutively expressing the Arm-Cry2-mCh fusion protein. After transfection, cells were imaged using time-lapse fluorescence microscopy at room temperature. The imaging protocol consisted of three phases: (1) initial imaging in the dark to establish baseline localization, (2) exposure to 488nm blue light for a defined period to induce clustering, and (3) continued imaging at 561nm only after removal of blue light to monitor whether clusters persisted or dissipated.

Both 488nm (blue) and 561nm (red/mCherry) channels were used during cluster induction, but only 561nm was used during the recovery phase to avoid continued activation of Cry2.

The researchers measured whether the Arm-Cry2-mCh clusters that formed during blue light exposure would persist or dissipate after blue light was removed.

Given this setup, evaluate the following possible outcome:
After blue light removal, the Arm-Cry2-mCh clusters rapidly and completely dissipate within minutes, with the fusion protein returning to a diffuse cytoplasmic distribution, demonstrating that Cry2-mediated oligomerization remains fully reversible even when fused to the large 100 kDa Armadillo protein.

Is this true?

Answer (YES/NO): YES